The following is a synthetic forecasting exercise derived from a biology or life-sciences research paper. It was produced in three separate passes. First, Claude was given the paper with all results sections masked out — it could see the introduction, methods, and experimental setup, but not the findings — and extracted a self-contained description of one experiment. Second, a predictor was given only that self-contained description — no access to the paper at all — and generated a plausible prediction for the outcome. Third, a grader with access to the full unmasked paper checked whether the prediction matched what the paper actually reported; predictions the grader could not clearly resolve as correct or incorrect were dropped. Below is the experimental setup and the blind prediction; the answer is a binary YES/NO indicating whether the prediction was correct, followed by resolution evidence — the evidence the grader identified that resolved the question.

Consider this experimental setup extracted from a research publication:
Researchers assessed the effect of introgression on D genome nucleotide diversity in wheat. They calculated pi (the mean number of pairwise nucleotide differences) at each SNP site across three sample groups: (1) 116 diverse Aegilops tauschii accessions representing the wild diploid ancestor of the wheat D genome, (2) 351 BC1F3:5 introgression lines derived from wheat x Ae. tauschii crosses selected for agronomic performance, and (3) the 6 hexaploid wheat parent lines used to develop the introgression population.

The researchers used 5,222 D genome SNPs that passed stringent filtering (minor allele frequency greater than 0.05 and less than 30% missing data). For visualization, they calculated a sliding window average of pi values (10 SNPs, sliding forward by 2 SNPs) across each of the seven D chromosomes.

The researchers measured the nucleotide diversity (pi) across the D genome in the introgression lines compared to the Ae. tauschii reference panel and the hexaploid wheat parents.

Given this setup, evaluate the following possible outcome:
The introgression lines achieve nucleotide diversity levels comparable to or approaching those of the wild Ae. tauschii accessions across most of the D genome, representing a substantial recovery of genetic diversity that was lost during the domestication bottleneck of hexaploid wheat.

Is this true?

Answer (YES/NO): NO